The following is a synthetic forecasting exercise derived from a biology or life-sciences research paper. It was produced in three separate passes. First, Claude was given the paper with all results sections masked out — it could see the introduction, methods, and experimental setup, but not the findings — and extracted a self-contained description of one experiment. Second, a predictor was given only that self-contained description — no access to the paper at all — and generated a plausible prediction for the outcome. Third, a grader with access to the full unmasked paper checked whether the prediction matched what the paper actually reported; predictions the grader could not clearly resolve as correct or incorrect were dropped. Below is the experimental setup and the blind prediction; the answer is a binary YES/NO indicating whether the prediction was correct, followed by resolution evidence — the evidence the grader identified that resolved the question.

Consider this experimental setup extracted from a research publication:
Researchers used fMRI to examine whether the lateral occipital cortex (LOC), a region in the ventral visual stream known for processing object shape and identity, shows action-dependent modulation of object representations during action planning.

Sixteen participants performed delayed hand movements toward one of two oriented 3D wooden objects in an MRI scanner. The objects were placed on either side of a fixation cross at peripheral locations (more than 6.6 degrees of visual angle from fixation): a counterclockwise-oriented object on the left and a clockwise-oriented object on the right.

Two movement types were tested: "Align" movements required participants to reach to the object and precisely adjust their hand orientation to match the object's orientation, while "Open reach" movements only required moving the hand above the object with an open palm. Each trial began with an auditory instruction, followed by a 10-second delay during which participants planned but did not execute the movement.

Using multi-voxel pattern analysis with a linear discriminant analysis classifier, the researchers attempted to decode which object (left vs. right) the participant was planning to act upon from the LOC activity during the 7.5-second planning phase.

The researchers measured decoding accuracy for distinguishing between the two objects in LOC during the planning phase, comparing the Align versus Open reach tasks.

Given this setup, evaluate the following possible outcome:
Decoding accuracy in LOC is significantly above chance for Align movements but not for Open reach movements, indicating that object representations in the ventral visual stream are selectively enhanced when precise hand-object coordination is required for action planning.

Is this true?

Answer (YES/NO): NO